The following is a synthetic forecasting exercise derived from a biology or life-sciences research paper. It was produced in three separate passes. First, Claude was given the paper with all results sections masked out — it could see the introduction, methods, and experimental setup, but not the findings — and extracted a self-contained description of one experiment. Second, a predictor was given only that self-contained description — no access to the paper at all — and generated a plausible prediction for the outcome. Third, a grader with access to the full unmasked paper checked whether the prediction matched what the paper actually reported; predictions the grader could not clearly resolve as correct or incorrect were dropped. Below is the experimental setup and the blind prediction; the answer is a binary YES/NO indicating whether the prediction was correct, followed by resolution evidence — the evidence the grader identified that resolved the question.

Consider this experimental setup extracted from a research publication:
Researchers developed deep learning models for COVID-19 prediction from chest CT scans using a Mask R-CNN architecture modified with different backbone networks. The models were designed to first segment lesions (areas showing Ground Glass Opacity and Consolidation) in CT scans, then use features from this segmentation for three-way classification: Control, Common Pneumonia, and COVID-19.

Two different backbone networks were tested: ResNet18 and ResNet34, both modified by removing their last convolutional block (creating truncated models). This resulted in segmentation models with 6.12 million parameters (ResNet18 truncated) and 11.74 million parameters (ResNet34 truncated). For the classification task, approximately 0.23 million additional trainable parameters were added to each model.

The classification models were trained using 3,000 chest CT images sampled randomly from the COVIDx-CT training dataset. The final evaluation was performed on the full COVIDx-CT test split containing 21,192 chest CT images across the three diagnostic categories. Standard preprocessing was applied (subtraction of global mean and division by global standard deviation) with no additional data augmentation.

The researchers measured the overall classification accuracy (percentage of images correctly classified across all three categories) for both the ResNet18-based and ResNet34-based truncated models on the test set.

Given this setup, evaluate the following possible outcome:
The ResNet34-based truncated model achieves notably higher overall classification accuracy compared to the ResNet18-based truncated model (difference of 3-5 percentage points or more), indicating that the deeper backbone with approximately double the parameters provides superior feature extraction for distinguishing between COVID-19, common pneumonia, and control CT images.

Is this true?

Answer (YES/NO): NO